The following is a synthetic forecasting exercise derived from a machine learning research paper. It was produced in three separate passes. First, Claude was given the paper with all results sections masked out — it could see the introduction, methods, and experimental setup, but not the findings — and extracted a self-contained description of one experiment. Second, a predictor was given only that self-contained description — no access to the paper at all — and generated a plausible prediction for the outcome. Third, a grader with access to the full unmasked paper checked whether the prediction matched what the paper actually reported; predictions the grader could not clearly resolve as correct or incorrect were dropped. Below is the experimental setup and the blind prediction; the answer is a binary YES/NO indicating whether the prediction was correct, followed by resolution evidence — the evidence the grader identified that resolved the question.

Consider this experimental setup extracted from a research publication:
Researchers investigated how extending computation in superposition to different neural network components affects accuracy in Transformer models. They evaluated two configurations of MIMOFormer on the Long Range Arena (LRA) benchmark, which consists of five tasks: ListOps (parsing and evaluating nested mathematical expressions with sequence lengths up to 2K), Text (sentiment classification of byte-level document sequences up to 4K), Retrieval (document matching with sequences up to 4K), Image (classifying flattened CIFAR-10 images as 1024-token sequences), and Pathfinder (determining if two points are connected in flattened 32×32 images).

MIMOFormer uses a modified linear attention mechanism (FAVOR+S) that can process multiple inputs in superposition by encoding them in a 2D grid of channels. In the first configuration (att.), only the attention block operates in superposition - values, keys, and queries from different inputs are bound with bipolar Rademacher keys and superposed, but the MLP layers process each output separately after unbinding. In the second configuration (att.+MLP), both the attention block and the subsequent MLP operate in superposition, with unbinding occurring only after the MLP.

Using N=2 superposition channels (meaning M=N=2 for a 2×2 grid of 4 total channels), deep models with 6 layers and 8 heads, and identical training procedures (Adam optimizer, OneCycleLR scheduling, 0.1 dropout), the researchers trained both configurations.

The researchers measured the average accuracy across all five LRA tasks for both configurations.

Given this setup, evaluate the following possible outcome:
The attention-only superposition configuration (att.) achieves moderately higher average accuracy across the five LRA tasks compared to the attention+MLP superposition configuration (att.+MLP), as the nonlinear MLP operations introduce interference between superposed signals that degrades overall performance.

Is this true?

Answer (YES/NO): YES